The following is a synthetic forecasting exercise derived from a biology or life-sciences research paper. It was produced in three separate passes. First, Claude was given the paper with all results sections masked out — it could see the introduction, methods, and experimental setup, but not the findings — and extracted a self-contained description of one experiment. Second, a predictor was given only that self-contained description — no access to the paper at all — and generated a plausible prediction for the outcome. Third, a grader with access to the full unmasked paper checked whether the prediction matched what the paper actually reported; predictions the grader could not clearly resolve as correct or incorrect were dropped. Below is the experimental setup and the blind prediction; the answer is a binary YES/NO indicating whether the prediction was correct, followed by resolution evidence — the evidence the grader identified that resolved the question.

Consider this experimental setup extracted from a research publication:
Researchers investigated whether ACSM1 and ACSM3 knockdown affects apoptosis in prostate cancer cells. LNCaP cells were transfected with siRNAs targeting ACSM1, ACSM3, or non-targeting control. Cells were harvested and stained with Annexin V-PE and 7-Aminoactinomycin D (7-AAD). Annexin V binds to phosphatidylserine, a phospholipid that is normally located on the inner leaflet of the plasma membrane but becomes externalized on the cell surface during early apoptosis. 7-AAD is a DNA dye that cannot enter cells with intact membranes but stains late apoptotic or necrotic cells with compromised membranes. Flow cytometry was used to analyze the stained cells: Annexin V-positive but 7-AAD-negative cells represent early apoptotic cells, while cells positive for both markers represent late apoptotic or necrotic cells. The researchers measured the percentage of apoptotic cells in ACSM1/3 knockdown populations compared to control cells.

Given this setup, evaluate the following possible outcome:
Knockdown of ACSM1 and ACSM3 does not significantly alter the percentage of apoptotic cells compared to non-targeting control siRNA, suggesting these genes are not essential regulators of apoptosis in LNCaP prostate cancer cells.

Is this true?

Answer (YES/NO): NO